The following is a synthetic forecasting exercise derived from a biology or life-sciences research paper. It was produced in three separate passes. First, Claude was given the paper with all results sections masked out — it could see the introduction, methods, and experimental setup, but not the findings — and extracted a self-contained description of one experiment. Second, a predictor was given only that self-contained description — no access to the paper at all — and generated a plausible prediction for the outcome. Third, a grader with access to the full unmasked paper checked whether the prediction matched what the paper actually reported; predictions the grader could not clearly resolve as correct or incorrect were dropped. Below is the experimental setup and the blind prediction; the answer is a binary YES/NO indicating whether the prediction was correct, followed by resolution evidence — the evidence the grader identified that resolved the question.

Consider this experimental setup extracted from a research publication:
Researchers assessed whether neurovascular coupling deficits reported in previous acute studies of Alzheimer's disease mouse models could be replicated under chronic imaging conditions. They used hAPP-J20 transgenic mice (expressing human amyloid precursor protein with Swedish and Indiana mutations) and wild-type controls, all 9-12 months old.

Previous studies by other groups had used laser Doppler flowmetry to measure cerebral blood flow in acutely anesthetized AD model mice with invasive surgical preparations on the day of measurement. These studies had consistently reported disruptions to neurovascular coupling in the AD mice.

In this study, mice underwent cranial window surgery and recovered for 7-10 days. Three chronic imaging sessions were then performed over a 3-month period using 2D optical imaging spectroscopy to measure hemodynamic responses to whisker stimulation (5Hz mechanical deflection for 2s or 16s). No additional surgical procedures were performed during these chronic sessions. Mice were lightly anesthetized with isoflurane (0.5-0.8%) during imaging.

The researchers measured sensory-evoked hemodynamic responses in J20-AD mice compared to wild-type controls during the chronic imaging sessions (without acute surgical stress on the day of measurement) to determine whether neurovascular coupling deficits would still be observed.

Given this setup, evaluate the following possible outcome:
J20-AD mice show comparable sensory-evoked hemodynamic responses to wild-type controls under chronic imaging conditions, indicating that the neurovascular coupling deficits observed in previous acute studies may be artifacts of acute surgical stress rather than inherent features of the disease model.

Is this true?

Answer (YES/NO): YES